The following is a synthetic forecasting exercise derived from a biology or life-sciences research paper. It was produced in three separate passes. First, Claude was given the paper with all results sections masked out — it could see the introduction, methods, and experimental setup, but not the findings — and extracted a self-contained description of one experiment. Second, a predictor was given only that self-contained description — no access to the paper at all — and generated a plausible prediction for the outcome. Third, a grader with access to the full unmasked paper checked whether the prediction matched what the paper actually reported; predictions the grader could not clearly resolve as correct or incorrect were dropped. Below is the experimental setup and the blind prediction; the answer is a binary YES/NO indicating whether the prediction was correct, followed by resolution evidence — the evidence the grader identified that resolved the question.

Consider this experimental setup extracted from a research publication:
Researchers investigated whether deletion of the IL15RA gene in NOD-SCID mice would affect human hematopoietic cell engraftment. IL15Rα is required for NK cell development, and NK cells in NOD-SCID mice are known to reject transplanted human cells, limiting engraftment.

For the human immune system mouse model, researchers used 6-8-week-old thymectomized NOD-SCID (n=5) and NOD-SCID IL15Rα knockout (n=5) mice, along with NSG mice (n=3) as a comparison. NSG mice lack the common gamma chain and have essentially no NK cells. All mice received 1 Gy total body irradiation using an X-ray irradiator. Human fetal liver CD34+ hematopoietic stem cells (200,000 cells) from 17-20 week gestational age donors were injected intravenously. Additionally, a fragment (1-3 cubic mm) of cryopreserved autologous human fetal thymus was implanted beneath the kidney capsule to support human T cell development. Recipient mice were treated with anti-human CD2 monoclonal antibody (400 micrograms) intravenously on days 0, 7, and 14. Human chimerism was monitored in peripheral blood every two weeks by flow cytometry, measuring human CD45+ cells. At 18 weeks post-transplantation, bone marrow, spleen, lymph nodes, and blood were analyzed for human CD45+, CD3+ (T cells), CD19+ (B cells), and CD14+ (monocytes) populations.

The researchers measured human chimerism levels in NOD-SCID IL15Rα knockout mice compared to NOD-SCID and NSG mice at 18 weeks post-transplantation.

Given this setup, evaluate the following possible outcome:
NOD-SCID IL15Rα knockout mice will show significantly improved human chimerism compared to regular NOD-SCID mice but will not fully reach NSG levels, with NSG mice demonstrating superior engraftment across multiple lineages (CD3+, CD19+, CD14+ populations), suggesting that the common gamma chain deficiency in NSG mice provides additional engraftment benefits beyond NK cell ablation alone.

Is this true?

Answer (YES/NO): NO